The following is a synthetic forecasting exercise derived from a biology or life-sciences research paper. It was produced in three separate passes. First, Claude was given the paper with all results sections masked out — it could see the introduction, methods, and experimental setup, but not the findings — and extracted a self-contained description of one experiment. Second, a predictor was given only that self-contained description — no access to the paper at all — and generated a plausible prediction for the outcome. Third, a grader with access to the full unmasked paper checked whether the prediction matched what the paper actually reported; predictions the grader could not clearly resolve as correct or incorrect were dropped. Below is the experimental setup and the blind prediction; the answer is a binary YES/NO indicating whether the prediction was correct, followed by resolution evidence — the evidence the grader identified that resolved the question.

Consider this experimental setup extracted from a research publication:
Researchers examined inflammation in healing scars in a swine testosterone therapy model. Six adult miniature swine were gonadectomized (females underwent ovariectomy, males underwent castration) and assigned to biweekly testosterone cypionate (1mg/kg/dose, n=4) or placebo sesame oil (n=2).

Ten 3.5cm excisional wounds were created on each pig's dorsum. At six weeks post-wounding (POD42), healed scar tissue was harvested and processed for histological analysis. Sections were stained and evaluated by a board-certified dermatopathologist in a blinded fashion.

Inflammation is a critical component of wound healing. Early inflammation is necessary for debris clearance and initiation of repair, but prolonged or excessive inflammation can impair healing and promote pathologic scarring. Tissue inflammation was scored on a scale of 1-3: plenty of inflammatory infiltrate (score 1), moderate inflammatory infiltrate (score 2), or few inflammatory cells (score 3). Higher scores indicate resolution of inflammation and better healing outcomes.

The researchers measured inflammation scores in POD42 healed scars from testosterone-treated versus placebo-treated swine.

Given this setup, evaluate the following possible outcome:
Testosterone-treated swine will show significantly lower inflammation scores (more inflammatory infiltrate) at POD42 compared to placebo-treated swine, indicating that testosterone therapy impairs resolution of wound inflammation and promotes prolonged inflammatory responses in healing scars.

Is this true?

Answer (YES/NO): NO